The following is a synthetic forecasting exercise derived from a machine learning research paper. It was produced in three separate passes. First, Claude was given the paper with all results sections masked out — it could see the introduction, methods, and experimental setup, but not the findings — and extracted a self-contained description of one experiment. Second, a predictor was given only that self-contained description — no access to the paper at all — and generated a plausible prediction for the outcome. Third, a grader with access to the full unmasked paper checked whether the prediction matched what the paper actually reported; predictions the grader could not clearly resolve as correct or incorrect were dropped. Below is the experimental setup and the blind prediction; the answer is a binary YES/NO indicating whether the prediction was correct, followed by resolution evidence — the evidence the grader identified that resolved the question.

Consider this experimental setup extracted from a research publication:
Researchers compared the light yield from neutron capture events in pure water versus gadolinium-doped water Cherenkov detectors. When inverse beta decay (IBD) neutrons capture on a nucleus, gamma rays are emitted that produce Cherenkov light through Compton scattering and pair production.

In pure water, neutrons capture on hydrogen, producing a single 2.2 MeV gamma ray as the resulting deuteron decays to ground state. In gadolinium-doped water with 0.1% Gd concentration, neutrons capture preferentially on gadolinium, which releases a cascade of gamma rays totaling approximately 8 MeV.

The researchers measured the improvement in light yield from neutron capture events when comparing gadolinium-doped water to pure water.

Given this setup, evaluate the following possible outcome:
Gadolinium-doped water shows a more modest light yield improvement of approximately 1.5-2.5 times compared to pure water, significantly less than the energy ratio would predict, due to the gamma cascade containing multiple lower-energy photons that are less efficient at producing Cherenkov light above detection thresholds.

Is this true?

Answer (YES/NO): NO